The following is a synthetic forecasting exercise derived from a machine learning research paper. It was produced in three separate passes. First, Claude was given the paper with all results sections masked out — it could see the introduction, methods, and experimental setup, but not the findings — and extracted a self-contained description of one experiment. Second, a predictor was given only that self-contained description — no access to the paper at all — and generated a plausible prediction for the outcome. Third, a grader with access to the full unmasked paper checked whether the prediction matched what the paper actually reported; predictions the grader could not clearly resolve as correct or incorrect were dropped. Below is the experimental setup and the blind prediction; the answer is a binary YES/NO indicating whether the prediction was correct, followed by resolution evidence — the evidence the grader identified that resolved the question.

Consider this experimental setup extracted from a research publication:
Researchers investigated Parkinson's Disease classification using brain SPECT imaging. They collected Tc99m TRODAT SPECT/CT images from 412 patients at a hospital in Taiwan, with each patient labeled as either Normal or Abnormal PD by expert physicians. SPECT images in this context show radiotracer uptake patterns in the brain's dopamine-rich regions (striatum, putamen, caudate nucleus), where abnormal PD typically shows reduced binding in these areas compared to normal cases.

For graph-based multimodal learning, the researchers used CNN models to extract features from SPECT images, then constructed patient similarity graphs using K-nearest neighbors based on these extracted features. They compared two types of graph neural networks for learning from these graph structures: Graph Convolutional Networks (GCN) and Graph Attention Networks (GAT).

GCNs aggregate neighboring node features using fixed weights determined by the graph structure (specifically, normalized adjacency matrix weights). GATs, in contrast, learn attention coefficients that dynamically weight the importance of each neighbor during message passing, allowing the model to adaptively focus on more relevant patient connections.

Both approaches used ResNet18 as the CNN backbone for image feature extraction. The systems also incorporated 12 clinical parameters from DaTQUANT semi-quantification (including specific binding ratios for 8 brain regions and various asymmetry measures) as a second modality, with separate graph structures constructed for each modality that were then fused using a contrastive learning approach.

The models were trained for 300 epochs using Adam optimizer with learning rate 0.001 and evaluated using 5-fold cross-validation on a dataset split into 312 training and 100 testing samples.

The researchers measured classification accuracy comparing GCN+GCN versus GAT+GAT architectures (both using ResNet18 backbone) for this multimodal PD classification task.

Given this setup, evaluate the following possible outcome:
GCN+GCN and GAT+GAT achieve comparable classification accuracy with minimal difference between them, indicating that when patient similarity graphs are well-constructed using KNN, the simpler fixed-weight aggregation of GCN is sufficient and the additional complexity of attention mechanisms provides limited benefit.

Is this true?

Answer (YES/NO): NO